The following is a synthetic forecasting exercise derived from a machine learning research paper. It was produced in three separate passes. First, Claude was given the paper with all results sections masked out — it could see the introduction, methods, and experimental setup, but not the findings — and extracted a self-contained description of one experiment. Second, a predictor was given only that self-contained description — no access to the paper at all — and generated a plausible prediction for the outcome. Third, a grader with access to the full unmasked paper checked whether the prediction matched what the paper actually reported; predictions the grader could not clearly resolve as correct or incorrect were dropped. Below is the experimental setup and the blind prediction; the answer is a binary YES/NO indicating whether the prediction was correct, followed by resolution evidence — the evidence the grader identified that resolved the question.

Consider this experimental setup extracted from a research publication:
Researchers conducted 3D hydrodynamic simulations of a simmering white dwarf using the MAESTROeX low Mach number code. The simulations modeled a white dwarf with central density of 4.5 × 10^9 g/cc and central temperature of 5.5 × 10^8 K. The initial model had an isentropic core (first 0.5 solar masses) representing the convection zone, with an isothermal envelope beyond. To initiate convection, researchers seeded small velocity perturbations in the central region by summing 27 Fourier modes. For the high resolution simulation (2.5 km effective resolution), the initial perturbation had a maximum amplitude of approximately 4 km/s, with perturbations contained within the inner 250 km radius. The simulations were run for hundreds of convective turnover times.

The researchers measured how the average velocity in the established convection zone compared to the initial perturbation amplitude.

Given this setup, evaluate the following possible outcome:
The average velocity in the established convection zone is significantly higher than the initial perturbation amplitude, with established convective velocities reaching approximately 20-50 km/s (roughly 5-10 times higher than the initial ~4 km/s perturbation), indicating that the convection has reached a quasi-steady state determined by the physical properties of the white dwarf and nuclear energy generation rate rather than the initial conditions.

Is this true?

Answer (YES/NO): NO